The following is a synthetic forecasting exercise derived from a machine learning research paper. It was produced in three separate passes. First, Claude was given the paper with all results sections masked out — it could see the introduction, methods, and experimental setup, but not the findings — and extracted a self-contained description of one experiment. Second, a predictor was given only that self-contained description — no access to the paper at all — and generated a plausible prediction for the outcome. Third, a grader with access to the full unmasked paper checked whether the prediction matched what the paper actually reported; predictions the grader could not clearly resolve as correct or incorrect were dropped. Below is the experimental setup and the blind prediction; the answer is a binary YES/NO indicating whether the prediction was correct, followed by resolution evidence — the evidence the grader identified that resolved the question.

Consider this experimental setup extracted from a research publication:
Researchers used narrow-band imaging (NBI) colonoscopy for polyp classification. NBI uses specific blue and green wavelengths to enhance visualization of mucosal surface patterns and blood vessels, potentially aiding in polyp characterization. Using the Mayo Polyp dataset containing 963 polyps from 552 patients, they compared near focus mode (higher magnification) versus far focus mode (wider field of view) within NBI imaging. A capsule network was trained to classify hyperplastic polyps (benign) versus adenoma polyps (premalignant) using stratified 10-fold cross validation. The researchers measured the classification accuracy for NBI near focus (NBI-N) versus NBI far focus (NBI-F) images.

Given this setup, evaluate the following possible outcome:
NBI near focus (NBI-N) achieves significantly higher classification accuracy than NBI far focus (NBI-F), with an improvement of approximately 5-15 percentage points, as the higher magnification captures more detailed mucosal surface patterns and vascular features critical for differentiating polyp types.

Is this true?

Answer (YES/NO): YES